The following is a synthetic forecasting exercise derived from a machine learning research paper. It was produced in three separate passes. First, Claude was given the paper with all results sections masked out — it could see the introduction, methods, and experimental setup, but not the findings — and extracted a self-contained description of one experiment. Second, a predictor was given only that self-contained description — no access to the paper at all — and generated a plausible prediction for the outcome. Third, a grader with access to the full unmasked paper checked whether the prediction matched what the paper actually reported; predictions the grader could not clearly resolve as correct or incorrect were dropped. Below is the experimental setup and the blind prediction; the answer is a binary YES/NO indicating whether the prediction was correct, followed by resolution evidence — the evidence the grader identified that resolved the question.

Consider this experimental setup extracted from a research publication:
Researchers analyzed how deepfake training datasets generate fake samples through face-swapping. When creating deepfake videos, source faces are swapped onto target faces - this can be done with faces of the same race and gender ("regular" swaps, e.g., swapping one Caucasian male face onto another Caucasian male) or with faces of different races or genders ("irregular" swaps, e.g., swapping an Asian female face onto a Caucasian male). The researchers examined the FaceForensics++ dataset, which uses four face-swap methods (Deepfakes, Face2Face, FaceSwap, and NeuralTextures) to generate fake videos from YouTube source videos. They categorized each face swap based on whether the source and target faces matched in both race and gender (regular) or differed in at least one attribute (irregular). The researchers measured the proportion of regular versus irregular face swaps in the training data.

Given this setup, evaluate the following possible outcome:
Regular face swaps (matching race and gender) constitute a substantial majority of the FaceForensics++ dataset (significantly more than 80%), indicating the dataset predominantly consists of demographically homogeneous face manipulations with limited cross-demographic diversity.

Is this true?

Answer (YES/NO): NO